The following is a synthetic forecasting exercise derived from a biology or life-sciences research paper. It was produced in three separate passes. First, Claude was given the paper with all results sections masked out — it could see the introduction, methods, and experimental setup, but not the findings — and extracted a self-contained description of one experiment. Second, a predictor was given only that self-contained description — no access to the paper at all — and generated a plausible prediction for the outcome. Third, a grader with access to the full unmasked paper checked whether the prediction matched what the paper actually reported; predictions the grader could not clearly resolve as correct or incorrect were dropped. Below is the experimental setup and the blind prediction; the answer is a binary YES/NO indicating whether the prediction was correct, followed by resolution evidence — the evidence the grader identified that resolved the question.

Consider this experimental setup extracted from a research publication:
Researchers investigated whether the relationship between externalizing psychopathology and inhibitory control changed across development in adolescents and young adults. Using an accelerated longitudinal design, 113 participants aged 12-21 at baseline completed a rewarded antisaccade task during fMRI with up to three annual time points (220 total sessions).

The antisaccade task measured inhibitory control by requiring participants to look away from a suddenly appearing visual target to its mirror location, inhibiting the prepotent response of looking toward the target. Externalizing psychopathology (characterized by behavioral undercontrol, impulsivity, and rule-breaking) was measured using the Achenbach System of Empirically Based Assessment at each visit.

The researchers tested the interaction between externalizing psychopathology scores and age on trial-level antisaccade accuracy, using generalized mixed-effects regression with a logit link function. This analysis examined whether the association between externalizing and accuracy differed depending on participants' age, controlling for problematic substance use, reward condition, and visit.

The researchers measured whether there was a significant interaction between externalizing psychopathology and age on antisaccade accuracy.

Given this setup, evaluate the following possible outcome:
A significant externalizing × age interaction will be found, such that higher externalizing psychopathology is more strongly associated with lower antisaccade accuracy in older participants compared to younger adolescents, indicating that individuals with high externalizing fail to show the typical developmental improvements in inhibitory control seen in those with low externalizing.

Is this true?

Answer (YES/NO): NO